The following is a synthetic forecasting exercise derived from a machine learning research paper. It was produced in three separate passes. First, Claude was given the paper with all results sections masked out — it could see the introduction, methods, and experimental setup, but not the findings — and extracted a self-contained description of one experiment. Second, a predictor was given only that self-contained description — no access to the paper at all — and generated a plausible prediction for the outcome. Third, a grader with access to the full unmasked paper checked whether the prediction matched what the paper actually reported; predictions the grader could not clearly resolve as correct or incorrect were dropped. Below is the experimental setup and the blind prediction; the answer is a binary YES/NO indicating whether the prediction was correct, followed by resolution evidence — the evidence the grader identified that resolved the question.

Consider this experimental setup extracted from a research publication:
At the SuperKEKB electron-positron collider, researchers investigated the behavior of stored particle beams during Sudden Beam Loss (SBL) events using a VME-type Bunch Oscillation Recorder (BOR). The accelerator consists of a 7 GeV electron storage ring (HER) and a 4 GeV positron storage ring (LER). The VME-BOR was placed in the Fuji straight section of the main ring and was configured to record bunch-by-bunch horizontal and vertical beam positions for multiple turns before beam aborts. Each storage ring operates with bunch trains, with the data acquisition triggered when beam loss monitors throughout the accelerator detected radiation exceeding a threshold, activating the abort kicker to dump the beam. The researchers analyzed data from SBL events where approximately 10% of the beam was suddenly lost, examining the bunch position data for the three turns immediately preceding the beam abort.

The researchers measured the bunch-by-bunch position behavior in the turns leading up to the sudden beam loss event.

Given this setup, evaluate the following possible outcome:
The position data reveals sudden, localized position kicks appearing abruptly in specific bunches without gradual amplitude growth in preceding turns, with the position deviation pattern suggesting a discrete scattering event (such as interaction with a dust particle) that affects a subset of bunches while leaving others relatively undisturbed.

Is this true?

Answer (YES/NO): NO